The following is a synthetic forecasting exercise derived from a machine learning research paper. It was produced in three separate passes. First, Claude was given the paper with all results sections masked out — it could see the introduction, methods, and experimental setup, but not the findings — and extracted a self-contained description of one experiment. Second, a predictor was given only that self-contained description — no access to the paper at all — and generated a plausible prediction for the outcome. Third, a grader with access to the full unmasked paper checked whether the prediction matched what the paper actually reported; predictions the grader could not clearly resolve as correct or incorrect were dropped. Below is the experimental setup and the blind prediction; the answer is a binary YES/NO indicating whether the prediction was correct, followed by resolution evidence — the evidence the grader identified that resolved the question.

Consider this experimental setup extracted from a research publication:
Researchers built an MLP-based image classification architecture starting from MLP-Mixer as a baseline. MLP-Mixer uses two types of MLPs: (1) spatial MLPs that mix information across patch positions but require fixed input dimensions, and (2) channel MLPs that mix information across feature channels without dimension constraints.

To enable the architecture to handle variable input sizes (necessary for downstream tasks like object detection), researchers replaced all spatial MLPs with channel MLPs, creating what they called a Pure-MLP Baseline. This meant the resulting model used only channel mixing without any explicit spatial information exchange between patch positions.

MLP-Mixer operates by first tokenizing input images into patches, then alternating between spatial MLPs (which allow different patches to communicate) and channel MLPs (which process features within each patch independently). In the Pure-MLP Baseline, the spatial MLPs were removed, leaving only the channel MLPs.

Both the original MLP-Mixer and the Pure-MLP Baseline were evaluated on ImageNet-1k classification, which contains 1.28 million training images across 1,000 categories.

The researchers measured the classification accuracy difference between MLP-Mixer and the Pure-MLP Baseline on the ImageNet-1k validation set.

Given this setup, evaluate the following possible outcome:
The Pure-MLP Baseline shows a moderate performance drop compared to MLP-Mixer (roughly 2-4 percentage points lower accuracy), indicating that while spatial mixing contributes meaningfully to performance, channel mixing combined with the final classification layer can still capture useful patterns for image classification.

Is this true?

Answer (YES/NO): NO